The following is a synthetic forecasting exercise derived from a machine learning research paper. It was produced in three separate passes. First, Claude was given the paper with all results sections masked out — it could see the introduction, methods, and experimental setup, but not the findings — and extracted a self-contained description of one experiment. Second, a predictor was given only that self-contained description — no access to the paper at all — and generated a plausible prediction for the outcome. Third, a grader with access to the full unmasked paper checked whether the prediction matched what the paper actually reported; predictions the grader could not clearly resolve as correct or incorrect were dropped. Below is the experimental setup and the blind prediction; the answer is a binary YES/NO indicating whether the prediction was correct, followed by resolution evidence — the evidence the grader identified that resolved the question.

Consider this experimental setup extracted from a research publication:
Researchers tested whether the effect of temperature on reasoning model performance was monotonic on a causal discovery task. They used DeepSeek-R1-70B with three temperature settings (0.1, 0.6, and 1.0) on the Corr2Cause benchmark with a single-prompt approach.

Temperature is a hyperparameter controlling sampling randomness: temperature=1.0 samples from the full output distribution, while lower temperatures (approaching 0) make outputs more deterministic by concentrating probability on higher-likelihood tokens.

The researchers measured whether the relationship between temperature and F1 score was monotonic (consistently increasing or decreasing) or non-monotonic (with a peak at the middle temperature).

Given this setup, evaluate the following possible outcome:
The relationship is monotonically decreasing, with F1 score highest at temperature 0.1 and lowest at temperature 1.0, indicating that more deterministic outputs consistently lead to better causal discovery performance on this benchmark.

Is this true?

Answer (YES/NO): YES